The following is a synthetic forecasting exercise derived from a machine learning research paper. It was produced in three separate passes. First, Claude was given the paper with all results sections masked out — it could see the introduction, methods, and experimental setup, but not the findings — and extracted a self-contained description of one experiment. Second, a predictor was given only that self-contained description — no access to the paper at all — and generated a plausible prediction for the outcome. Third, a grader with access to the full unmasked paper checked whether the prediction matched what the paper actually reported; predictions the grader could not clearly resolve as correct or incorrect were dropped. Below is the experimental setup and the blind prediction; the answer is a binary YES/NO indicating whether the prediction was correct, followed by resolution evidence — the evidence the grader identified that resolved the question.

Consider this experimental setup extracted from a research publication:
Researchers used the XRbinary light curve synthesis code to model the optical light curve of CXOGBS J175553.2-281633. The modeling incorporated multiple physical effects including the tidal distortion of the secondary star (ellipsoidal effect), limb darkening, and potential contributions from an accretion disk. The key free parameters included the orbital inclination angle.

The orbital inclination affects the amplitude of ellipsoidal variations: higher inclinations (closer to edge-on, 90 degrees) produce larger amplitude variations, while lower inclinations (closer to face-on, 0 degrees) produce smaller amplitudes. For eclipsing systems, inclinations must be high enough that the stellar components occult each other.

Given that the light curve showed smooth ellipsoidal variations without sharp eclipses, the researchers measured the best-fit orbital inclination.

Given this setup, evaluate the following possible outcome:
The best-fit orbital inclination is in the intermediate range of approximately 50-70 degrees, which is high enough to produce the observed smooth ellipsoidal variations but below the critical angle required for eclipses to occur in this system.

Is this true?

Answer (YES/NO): YES